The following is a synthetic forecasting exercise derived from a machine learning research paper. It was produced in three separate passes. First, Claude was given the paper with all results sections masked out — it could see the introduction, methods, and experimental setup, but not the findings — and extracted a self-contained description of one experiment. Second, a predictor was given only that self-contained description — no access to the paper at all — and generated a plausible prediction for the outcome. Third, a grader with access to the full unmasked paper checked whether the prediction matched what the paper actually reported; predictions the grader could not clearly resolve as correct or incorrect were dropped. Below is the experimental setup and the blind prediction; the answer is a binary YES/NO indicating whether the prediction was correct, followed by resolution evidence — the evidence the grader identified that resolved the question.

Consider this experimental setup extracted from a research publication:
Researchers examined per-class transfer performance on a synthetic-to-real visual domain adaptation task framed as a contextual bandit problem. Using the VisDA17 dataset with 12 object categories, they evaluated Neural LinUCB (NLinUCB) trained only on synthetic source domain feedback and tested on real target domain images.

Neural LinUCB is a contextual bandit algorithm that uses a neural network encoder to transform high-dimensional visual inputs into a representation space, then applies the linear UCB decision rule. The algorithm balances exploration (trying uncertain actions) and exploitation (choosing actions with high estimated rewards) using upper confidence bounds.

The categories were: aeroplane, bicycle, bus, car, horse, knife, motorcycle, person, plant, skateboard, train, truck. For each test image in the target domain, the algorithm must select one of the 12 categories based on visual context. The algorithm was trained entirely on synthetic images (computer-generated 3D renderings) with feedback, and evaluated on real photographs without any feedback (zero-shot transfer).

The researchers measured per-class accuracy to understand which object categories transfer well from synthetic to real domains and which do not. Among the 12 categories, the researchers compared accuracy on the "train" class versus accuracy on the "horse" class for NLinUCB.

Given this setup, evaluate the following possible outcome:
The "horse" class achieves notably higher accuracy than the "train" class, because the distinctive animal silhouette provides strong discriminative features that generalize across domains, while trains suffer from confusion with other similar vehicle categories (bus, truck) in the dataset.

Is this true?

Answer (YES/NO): NO